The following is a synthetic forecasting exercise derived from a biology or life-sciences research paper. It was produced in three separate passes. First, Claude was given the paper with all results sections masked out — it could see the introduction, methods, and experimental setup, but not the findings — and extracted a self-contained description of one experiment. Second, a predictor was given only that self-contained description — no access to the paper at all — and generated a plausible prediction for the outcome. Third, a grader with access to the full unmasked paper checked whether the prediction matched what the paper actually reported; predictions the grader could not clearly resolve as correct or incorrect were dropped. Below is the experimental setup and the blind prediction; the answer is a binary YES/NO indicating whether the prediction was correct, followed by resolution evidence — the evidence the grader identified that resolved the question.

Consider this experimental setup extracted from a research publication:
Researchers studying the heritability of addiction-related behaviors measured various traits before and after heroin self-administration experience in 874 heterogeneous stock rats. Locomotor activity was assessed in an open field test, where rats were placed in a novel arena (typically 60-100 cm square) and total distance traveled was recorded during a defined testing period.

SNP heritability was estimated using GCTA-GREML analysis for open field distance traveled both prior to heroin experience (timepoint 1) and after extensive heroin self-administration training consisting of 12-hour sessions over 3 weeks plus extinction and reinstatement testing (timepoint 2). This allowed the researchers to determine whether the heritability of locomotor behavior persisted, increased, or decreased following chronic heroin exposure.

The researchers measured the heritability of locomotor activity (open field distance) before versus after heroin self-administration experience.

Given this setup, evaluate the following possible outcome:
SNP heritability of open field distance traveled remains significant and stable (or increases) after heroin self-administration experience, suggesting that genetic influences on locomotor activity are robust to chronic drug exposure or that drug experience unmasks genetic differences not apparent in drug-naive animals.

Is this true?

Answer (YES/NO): YES